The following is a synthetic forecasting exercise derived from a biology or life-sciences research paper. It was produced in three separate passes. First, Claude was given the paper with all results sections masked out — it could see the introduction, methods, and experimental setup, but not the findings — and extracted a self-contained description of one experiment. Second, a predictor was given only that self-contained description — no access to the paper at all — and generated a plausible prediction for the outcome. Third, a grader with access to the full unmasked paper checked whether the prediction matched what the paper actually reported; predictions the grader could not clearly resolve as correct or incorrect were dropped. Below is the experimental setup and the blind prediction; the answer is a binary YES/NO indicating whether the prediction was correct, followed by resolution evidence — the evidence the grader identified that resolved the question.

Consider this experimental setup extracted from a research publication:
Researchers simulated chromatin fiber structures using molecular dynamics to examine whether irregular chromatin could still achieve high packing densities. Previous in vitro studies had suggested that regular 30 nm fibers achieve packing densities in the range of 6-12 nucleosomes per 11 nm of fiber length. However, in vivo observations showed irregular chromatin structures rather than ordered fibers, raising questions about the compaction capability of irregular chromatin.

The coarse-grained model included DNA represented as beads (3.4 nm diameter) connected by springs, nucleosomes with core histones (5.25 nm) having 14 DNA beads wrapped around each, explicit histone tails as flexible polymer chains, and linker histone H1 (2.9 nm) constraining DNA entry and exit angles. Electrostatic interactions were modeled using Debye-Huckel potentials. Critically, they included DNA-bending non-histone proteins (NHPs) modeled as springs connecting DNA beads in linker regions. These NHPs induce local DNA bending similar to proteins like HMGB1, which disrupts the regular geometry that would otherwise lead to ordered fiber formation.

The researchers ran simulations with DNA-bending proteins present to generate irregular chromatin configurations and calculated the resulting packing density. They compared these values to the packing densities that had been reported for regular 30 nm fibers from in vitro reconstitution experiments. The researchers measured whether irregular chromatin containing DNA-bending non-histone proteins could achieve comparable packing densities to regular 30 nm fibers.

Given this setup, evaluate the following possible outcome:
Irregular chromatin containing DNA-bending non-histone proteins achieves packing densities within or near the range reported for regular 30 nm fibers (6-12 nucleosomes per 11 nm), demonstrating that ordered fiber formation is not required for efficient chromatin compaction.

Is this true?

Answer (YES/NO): YES